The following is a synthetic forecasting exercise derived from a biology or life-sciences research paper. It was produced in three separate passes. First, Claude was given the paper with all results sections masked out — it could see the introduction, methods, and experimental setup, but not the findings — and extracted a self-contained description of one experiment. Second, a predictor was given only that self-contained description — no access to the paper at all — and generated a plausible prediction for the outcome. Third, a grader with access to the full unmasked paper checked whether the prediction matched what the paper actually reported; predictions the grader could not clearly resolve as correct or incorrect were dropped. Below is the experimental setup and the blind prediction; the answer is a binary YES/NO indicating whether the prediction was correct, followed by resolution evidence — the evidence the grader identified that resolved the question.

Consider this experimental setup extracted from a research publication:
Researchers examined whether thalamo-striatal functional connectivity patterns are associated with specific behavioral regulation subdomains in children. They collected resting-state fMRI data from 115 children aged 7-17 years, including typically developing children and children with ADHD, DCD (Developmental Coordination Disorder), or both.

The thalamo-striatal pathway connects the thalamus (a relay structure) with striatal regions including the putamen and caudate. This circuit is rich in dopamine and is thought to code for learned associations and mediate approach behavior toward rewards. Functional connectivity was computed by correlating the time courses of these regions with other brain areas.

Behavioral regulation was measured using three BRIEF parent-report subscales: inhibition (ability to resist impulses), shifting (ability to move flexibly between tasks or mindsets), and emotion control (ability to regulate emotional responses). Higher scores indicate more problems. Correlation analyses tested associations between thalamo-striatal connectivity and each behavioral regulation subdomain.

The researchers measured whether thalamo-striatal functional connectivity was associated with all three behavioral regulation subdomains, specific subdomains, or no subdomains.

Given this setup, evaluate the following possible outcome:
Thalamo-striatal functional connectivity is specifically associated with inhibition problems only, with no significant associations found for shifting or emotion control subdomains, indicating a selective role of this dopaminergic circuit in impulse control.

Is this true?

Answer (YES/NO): NO